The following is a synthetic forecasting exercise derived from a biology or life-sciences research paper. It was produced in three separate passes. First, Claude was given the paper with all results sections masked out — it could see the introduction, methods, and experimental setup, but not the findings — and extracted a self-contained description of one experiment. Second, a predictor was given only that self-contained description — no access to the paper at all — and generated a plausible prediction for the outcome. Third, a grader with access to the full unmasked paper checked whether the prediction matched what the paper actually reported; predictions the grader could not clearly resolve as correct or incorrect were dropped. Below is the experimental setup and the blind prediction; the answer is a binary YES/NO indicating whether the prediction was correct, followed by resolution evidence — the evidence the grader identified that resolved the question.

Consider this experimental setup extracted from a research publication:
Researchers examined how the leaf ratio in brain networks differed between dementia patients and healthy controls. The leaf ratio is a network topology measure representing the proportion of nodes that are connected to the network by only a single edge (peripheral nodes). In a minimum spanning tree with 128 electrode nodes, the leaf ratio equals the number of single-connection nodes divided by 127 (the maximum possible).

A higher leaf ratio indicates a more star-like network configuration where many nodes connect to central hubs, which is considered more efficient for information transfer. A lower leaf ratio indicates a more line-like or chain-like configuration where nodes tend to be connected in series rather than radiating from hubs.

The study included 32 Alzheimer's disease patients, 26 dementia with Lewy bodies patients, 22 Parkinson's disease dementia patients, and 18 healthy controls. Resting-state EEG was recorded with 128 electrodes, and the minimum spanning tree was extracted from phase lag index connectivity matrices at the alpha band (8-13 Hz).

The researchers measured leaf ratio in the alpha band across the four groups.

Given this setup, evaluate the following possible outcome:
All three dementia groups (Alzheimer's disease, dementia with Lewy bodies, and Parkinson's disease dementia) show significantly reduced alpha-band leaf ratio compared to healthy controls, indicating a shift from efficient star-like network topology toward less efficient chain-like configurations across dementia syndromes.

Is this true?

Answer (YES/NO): YES